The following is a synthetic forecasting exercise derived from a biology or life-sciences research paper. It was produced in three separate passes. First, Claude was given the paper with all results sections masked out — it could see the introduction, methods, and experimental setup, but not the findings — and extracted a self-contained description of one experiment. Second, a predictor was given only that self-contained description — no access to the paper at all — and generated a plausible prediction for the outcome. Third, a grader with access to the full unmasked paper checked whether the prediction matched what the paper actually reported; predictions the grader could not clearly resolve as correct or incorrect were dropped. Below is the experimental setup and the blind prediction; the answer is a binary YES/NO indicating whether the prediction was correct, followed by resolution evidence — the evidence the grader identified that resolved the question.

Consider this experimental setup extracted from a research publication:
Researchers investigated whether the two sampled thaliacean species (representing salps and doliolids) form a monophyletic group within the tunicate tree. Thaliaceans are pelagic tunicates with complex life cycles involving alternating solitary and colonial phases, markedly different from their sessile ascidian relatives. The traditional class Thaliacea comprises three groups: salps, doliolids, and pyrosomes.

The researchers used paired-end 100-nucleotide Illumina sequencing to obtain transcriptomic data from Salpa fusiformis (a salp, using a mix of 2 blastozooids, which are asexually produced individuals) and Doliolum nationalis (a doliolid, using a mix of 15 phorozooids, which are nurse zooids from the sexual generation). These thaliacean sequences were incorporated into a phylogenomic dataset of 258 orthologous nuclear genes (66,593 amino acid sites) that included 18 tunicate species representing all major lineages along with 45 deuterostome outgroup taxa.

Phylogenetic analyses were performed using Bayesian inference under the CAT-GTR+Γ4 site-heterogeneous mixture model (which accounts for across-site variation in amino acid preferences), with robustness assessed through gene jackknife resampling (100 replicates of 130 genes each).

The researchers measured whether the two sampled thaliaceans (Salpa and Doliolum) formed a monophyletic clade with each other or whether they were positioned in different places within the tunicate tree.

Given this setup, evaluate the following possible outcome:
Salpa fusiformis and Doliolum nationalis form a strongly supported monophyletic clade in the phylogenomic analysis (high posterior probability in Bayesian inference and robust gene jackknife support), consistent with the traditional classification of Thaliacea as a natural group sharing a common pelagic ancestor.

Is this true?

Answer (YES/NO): YES